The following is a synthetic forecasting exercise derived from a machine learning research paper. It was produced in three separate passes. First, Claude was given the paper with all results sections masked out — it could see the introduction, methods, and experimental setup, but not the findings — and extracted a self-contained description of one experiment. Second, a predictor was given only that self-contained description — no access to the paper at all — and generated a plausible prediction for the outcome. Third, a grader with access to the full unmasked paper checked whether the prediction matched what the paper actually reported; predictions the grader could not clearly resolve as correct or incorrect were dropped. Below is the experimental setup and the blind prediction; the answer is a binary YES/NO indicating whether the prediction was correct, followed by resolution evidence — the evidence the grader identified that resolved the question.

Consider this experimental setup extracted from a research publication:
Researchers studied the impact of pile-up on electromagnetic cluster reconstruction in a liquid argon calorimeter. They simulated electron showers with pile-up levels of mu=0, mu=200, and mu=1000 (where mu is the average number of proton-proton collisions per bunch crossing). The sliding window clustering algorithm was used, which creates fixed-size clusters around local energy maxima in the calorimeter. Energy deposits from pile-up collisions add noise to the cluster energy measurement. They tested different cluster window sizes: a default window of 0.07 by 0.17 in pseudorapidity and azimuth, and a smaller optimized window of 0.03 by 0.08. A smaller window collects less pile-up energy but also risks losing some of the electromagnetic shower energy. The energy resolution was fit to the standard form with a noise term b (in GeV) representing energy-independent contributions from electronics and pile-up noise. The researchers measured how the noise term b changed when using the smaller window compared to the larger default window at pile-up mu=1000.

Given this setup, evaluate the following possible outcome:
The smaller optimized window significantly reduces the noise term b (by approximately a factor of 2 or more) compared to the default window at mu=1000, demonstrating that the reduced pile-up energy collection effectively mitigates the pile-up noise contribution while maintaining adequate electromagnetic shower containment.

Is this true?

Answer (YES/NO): YES